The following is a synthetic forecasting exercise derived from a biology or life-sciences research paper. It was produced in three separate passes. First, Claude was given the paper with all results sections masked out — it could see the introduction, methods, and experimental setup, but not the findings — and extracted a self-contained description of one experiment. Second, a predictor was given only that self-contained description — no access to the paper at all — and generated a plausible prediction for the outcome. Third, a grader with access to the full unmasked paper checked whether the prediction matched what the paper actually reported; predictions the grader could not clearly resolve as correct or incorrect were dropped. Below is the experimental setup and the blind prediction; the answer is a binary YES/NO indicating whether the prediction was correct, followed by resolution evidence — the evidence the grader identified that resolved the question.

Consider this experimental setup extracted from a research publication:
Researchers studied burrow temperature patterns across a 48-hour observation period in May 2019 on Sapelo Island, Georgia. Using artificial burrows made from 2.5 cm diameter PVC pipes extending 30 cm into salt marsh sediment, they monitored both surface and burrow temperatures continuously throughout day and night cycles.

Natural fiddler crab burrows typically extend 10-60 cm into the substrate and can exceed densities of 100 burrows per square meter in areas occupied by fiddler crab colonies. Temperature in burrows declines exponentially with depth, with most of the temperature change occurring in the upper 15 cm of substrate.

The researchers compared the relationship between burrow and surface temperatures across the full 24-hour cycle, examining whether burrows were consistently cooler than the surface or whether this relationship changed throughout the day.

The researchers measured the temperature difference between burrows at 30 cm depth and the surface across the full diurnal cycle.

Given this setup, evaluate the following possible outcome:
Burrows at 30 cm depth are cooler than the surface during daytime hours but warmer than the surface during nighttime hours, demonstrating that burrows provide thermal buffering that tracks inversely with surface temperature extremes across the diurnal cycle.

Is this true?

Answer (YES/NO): YES